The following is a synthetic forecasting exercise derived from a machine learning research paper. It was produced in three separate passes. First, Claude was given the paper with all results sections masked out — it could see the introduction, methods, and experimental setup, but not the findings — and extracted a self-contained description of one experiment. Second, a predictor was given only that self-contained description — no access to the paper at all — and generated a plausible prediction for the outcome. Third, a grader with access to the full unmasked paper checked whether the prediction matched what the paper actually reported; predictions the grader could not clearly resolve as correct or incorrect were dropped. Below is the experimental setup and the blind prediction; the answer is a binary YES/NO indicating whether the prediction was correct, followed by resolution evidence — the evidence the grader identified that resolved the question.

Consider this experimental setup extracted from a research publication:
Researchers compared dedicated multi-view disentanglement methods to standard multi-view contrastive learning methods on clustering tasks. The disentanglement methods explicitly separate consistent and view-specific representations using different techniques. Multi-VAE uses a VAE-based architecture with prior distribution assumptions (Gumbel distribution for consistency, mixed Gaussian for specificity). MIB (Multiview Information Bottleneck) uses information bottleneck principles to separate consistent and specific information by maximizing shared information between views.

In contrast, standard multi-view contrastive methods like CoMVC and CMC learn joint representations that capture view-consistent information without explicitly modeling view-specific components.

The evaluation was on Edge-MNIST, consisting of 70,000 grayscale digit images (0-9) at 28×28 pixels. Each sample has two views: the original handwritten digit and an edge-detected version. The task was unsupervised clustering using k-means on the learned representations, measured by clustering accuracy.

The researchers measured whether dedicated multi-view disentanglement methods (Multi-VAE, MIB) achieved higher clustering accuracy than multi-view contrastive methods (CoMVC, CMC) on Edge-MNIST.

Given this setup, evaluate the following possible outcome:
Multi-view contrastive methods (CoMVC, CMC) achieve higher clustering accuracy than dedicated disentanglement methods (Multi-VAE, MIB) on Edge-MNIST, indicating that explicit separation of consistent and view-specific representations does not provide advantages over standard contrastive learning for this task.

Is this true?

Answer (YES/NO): YES